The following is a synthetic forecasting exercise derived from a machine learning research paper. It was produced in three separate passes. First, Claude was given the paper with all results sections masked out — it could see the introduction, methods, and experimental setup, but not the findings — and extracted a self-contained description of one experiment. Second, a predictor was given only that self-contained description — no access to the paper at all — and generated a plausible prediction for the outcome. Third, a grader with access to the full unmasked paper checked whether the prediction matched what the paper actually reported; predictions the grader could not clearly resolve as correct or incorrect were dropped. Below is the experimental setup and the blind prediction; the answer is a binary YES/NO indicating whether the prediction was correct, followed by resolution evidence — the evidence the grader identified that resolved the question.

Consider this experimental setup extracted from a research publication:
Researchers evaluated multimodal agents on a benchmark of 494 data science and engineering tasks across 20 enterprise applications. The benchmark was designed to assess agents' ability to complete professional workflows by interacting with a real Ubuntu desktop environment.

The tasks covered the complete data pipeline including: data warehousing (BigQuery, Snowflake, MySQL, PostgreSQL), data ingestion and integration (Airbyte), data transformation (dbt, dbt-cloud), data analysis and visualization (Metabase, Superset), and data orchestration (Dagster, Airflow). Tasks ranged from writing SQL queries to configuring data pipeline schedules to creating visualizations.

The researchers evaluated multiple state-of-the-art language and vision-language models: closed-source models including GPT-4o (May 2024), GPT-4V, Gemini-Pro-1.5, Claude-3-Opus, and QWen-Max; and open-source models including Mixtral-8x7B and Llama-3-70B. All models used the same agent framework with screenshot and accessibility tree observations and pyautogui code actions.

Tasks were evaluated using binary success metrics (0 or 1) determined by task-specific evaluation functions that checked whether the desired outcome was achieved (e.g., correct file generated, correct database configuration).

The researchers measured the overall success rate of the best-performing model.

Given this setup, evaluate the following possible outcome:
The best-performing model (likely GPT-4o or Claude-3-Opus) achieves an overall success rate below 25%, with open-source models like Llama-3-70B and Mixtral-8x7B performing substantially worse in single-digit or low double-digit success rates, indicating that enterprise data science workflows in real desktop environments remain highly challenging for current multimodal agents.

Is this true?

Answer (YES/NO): YES